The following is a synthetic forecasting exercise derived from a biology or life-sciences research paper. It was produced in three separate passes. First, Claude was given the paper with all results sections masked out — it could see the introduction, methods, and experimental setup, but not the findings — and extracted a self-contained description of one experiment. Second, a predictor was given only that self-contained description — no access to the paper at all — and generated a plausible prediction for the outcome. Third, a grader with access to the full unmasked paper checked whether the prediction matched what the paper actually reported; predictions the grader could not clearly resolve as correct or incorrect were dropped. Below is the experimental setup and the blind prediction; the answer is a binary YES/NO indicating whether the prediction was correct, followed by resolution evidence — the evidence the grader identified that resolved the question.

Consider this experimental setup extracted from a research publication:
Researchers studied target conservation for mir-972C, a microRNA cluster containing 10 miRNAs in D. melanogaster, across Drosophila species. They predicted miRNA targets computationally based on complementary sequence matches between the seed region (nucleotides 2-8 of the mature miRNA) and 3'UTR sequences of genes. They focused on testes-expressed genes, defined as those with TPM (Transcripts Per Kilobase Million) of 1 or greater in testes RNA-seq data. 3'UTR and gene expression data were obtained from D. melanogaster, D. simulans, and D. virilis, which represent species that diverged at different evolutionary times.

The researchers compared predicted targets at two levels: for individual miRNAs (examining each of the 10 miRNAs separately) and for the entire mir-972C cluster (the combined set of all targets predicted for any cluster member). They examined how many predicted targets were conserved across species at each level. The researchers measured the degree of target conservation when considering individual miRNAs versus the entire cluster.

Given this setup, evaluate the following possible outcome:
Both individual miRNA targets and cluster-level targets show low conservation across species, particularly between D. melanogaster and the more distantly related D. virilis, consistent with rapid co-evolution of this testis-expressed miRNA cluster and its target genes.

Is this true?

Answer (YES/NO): NO